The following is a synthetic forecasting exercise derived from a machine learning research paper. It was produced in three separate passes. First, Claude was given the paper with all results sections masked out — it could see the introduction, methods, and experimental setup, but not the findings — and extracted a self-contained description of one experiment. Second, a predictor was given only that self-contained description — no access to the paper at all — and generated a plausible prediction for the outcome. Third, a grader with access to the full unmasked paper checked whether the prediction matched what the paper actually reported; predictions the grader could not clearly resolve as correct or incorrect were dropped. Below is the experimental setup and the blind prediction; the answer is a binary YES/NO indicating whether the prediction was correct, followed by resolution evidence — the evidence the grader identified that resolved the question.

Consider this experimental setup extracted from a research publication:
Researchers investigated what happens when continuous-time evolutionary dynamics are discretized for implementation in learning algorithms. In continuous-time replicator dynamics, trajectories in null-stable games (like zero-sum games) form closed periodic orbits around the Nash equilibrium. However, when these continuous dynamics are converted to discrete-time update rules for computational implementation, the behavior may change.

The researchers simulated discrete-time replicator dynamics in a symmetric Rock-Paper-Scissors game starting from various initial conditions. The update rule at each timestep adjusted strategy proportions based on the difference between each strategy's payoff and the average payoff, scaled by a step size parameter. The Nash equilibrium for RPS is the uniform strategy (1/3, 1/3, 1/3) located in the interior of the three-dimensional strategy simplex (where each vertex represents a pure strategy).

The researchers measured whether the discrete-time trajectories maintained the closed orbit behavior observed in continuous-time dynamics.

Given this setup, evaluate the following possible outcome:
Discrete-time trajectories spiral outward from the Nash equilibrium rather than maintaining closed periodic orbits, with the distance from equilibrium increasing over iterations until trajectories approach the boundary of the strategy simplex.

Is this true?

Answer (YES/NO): YES